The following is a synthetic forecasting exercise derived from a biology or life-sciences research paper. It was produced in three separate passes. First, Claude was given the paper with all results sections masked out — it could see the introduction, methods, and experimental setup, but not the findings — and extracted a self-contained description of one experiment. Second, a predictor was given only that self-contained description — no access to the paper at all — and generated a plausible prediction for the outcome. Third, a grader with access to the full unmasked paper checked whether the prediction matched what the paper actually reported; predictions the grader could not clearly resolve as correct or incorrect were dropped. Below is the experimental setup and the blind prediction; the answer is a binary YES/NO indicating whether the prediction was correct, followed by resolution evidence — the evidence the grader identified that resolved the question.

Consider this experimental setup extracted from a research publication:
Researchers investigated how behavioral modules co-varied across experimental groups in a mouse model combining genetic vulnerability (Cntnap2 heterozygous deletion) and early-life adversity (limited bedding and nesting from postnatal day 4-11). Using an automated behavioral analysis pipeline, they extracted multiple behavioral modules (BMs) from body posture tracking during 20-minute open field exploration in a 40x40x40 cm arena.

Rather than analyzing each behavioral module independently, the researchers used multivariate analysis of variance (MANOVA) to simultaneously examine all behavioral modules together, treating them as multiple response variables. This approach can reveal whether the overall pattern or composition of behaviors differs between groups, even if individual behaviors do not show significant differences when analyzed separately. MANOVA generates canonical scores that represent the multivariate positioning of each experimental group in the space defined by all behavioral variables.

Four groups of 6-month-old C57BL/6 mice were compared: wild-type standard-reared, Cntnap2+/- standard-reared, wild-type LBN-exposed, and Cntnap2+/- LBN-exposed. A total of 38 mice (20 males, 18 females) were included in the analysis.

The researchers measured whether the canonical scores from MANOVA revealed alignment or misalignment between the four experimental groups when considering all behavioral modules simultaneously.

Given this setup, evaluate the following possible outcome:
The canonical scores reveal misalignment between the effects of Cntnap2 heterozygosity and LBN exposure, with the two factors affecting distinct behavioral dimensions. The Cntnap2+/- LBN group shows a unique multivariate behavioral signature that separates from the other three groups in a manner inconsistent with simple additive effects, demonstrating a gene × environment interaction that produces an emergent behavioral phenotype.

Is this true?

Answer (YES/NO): YES